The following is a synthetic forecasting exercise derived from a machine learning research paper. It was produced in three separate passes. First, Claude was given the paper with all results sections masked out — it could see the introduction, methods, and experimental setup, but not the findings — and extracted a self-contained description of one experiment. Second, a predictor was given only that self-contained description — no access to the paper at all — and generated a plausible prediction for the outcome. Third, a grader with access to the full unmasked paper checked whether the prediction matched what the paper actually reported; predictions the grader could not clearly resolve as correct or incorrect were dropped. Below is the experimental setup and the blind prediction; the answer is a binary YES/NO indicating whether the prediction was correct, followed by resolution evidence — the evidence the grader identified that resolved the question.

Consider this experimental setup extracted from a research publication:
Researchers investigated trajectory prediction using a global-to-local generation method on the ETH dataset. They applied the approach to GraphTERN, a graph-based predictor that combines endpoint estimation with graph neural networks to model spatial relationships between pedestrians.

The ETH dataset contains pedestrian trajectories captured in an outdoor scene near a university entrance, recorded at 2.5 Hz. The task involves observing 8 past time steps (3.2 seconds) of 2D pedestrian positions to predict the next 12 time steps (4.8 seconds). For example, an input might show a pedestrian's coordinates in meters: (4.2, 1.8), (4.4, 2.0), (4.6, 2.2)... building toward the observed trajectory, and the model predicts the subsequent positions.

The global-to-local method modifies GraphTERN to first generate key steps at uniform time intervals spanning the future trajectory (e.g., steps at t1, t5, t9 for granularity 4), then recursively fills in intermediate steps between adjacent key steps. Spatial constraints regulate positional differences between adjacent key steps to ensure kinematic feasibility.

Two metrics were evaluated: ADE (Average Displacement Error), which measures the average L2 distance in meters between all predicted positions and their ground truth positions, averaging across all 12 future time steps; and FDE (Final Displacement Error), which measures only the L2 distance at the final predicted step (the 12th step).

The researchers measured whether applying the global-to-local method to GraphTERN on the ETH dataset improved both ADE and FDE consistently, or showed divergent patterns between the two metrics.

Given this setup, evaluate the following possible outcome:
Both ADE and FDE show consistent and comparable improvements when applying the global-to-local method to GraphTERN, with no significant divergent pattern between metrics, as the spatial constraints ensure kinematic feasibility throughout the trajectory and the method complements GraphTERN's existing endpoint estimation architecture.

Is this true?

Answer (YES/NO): NO